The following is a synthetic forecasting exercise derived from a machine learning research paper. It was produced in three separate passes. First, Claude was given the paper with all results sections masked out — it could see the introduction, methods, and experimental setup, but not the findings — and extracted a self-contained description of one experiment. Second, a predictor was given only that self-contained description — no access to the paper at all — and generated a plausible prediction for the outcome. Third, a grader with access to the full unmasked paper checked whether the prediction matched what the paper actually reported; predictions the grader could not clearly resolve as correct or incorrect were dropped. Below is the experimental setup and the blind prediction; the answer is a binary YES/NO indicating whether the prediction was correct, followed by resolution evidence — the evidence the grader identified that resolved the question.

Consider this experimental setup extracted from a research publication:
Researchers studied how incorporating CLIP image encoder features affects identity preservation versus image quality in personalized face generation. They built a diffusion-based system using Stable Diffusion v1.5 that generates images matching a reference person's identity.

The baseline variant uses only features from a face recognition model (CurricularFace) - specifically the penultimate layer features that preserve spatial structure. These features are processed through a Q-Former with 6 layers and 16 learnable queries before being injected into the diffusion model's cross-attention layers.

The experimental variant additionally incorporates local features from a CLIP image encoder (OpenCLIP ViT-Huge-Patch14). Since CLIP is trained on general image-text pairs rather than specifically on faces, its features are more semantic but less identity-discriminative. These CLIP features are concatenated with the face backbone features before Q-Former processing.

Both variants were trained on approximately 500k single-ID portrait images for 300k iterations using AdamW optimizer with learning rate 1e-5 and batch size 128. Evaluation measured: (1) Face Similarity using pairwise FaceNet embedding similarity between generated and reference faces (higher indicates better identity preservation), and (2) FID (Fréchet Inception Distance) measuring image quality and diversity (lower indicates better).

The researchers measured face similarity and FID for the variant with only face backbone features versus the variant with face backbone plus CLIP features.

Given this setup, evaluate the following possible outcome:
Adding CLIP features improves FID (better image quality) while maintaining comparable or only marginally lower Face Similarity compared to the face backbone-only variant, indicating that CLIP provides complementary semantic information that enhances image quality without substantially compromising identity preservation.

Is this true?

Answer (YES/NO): NO